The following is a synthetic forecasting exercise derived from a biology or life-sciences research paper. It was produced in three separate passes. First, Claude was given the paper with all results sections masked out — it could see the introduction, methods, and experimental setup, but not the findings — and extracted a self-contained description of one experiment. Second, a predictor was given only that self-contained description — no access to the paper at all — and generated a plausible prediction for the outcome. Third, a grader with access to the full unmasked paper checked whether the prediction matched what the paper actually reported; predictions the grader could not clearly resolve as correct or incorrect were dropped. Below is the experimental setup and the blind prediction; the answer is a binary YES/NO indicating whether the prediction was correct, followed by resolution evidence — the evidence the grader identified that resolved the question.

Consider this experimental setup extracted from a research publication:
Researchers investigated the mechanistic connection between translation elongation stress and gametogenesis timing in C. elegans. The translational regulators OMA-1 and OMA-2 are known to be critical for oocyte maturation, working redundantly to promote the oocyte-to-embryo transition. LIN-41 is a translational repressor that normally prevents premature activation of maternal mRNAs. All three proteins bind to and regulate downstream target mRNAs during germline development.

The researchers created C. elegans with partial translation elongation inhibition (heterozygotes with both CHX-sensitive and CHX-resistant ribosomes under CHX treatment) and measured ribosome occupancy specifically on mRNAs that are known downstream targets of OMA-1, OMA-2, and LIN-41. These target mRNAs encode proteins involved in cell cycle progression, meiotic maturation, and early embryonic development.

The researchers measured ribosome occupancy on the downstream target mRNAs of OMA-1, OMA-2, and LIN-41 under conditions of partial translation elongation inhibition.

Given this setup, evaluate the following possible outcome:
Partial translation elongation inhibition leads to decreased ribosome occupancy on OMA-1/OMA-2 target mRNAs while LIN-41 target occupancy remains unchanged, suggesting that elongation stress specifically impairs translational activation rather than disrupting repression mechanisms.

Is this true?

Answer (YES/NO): NO